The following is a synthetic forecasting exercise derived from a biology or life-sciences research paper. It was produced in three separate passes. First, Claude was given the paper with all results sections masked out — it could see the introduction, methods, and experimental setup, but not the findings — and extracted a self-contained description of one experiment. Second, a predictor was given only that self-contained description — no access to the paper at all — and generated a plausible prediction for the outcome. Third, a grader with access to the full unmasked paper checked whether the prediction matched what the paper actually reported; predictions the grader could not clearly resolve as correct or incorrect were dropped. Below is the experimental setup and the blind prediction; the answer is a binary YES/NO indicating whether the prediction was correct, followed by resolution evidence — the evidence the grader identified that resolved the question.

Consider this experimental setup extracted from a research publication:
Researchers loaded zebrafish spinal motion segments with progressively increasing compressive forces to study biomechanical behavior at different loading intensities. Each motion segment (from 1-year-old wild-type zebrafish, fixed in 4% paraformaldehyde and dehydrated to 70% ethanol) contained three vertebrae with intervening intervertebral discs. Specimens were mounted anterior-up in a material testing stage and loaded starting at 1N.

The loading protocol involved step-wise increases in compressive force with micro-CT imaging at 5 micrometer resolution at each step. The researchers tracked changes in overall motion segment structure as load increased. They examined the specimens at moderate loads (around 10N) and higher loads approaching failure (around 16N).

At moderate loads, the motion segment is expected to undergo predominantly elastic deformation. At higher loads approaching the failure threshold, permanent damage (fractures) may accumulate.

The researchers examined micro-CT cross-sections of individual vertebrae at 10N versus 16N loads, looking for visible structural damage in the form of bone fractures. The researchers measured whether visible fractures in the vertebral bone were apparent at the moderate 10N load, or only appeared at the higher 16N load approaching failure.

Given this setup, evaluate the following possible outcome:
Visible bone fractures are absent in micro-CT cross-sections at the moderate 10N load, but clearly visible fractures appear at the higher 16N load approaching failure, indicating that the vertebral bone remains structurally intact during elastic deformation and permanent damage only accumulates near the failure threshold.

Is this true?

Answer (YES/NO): NO